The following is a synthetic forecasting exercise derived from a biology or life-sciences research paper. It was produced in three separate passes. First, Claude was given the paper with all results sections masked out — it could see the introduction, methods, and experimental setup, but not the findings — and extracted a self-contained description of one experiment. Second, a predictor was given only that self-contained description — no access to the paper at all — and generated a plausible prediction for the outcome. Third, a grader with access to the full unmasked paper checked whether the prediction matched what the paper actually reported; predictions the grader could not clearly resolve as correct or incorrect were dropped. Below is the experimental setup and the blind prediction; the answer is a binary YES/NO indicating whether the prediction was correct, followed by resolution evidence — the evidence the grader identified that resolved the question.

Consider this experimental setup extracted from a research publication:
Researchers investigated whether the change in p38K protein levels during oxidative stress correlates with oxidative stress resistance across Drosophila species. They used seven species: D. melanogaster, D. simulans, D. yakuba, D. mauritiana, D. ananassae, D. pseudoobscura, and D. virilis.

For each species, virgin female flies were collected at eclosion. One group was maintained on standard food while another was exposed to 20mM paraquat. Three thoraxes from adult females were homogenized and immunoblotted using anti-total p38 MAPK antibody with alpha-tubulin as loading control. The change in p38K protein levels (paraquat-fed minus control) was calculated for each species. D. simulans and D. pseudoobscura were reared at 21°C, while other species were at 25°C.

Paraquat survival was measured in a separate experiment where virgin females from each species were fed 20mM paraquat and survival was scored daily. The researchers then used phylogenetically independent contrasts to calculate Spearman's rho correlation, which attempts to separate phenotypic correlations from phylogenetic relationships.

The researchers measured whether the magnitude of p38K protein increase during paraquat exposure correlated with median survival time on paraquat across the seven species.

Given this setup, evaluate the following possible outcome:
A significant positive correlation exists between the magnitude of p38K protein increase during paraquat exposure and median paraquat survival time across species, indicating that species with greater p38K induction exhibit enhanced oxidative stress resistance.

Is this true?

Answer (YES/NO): NO